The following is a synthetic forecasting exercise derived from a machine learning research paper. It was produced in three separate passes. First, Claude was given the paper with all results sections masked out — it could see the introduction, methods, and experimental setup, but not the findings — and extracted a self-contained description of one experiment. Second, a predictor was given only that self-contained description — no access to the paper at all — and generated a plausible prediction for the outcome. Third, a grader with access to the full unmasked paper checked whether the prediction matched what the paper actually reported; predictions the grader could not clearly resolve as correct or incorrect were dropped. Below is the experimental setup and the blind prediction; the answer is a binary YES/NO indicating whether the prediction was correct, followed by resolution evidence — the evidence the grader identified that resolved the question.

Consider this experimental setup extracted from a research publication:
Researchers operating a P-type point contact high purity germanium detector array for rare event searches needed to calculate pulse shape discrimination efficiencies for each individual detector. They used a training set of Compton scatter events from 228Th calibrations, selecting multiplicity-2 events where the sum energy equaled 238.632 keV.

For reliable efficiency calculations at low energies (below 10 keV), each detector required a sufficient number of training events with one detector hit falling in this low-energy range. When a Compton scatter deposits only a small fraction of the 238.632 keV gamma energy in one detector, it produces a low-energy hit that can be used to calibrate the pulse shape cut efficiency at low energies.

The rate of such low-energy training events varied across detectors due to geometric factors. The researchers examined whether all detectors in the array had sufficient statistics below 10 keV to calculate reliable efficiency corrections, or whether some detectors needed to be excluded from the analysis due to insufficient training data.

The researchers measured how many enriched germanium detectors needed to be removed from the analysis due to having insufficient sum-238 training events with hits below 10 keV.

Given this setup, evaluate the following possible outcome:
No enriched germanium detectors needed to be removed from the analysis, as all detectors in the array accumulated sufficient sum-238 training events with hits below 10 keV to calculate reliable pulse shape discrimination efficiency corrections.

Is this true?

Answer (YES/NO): NO